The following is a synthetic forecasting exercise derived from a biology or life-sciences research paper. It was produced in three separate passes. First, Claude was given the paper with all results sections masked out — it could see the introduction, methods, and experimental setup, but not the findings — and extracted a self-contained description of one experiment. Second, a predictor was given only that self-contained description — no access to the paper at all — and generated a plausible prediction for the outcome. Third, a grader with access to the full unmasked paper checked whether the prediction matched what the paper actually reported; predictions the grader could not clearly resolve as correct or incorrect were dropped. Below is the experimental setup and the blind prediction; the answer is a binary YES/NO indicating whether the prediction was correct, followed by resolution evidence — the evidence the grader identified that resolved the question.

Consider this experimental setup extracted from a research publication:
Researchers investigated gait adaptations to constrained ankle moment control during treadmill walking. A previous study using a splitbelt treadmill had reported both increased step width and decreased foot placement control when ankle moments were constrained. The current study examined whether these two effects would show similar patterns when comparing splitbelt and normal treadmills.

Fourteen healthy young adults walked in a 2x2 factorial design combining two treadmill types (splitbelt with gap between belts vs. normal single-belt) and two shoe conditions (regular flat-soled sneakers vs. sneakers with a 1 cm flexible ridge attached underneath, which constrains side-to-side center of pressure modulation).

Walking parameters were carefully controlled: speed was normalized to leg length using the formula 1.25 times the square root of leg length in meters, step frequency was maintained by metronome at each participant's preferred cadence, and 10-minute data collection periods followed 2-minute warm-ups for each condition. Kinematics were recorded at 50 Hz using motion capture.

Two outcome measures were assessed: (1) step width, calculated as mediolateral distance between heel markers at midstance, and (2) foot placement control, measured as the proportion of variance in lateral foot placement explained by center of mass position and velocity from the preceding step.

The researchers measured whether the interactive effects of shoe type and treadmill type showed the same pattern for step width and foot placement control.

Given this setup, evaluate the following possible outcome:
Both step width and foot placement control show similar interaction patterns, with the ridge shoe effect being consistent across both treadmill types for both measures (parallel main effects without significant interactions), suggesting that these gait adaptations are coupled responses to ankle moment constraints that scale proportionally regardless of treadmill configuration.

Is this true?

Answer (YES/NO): NO